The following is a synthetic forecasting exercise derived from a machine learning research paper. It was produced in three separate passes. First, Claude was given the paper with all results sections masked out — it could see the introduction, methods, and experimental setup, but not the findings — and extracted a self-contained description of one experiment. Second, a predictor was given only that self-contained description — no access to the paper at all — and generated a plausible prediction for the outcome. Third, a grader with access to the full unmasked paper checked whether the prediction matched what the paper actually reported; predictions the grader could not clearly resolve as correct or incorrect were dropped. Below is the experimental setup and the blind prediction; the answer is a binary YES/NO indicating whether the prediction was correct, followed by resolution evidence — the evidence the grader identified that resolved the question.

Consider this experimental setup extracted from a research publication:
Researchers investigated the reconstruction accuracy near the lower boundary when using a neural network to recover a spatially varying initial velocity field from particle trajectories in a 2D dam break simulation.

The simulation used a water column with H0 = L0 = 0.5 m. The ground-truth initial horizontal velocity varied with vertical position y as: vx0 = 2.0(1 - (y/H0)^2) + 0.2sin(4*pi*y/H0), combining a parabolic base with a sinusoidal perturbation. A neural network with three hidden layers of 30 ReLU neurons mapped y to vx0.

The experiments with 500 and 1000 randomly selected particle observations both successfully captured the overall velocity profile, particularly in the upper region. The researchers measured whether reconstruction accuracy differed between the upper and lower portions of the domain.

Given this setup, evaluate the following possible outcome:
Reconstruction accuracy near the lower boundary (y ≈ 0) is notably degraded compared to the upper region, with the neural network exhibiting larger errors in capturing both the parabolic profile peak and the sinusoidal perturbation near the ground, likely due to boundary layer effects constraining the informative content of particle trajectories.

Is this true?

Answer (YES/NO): NO